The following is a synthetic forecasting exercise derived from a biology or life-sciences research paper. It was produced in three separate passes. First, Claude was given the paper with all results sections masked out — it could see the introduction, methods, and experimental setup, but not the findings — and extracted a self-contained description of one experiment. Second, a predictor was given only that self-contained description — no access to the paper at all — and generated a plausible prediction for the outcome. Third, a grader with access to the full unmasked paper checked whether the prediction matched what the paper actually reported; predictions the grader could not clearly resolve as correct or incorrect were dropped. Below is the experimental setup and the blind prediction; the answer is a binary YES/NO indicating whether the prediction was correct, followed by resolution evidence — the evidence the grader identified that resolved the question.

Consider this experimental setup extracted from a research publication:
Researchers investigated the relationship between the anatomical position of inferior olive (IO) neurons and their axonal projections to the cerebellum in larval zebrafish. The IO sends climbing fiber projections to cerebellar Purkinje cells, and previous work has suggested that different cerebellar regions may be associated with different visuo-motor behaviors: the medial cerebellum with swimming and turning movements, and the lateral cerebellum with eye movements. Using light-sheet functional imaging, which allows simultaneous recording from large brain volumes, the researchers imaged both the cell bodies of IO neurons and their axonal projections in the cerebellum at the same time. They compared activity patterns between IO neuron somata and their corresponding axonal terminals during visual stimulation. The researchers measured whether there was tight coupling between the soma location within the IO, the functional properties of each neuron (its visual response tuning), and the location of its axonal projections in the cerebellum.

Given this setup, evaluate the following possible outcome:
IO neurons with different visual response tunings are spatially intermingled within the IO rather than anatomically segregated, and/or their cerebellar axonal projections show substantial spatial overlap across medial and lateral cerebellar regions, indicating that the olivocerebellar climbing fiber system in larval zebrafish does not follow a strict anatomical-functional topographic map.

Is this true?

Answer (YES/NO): NO